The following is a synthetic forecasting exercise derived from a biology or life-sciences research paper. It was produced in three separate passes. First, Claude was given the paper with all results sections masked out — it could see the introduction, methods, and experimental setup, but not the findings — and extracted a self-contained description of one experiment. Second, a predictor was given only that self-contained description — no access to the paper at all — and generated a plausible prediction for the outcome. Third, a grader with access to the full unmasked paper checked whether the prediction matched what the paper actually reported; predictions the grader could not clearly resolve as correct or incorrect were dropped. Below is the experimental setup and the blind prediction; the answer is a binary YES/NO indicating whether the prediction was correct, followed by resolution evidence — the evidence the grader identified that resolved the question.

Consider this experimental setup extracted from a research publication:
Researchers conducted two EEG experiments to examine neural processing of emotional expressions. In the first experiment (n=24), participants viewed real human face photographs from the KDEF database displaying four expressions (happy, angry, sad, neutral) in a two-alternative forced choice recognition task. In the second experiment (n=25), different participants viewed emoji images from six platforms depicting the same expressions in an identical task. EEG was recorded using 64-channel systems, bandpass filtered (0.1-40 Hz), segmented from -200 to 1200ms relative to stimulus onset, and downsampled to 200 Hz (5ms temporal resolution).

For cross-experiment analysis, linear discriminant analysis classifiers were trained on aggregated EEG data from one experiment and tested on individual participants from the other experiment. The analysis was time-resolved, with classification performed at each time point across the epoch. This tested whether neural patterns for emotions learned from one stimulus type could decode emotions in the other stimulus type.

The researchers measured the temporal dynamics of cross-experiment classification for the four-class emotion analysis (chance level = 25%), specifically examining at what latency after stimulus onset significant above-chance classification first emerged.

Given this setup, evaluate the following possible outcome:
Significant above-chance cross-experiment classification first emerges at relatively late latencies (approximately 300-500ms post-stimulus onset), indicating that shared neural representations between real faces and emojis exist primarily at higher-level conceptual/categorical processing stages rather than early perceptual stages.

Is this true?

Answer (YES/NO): NO